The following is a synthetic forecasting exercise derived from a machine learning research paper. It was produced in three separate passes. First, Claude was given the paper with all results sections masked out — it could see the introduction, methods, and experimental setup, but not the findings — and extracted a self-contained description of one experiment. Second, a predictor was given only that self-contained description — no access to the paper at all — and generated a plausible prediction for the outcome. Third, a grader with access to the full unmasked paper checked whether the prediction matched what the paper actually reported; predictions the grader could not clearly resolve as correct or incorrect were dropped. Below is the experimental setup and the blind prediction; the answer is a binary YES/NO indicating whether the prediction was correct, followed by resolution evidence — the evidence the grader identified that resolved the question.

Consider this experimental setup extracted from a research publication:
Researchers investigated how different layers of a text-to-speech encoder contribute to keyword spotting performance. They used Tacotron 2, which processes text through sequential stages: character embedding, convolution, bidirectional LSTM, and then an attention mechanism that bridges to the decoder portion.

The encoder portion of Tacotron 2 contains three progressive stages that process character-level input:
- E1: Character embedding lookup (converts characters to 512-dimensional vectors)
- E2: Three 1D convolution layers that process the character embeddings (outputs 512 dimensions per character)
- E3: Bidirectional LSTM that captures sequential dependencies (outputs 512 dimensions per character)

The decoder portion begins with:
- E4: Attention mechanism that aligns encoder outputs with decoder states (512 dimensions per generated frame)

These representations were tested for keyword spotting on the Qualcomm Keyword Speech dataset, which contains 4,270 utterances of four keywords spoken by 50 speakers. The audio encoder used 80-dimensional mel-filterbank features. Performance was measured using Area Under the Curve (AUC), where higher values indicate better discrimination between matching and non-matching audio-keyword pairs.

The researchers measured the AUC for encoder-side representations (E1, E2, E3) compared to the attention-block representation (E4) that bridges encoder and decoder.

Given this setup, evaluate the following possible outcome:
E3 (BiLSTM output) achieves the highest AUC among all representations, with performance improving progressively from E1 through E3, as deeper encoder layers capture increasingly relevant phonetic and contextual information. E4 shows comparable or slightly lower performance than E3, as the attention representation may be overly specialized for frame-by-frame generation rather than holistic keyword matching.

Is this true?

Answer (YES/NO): NO